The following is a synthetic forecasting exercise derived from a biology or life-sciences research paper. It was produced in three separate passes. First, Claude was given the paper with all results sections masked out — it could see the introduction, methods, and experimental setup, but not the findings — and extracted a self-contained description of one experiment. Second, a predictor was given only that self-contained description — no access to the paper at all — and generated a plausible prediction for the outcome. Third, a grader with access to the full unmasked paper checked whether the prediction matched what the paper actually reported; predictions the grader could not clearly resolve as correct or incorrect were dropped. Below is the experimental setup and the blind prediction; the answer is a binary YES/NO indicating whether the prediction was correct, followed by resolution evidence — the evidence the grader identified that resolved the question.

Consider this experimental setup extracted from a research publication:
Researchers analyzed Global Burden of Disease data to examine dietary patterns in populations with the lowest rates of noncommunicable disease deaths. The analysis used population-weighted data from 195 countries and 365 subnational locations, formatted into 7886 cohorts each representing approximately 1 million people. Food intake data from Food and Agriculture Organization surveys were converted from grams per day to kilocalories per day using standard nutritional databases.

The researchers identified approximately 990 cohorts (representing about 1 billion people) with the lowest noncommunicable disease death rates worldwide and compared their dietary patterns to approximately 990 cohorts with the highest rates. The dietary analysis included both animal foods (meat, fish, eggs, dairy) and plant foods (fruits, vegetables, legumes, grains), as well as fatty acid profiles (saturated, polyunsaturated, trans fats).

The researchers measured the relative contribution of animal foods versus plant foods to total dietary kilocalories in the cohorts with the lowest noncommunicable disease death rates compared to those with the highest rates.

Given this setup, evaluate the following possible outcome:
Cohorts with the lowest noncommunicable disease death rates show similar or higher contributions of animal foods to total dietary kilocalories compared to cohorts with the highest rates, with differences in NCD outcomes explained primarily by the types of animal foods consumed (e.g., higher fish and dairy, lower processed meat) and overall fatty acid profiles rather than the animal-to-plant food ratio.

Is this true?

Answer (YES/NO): NO